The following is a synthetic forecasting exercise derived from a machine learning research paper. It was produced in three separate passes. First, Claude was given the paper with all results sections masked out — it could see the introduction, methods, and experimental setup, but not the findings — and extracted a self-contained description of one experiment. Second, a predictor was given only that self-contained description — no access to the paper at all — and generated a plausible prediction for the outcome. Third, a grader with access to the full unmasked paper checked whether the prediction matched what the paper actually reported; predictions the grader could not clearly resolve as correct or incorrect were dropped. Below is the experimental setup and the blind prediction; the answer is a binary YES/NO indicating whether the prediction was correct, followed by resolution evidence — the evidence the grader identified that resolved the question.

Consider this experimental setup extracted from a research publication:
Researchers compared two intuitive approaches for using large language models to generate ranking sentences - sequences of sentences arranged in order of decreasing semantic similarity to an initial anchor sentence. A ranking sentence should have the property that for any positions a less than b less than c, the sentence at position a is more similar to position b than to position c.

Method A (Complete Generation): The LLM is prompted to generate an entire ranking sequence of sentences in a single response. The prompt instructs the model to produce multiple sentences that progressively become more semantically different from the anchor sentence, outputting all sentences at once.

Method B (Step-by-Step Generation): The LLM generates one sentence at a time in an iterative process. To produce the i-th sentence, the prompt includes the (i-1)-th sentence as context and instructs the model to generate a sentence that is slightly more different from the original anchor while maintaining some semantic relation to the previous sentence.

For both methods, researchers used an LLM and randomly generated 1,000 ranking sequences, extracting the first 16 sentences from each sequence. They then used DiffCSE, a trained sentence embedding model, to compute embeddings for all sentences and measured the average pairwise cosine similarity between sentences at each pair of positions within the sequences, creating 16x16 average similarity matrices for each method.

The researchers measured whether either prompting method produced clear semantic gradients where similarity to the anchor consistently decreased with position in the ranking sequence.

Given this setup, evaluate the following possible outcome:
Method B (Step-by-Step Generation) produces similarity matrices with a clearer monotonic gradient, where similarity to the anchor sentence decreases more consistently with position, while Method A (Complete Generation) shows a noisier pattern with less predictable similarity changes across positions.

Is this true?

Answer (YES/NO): NO